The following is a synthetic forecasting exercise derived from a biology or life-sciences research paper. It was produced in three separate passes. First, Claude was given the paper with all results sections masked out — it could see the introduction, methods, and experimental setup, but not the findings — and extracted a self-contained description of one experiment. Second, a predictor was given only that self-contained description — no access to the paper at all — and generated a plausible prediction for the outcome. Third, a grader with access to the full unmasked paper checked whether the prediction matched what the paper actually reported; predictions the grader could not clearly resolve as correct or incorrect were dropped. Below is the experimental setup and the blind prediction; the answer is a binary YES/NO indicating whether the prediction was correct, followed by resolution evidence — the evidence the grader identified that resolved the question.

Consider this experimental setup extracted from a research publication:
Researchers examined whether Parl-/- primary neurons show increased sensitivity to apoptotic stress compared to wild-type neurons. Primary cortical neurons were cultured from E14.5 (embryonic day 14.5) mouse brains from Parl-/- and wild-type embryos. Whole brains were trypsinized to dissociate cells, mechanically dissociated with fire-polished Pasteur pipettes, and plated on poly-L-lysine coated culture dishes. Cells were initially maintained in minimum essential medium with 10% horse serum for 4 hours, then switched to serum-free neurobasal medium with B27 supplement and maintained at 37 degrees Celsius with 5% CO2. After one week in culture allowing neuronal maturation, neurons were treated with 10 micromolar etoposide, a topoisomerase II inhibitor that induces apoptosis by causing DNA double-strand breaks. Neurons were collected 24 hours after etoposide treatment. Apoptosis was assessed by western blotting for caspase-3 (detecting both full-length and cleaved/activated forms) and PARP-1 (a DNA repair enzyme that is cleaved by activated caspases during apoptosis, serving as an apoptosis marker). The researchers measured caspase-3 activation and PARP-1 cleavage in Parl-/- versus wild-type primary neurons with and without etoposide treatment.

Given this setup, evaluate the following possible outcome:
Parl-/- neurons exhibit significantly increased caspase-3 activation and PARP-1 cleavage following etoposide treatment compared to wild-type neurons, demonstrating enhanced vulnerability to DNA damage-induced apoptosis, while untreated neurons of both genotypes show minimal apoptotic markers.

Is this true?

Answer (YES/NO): NO